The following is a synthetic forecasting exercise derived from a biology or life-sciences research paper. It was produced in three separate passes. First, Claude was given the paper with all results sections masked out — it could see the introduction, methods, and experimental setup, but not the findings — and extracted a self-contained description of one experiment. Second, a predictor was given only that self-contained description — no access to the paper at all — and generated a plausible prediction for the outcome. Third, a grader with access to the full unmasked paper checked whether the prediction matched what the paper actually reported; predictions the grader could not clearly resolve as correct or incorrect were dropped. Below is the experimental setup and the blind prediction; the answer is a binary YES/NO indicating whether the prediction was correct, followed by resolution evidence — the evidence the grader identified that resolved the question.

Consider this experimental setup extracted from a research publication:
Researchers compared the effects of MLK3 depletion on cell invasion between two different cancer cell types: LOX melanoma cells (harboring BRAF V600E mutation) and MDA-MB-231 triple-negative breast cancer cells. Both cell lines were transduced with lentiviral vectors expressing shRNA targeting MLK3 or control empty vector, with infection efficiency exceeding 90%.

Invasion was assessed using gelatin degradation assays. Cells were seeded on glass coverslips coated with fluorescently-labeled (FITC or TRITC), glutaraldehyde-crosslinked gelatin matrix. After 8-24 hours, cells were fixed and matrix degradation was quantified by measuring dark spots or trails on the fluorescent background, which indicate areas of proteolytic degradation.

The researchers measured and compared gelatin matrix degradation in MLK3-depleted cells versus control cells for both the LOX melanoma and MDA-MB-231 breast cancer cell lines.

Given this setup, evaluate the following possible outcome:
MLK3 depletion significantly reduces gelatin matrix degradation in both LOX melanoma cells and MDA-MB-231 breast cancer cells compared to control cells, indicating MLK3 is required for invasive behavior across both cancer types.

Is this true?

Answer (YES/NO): NO